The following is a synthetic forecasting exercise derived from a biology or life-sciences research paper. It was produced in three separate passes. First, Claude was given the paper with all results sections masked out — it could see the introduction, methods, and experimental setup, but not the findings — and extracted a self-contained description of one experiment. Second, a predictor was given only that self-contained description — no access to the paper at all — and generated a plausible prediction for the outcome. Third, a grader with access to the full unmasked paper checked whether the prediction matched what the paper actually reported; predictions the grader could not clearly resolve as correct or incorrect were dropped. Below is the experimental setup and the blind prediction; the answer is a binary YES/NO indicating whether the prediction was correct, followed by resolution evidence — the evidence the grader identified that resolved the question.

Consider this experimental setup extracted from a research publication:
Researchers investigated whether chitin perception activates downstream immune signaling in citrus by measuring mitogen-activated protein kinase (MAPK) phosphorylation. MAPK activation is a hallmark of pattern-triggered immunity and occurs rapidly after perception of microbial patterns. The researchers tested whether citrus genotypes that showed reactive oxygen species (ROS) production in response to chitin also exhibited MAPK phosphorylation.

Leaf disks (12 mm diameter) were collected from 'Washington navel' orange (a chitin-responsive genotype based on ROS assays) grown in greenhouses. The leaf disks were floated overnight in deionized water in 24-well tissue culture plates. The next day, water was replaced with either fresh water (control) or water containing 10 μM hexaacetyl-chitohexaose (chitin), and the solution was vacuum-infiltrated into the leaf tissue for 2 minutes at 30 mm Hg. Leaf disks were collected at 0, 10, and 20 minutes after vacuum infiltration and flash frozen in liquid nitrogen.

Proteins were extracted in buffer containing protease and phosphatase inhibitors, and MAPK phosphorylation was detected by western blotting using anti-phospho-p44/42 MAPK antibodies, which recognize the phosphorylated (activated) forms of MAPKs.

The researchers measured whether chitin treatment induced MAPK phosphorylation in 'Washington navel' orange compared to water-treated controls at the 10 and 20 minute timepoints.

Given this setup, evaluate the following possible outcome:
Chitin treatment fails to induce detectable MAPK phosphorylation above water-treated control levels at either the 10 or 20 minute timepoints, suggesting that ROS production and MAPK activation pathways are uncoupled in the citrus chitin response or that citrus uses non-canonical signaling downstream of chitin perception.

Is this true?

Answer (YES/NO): NO